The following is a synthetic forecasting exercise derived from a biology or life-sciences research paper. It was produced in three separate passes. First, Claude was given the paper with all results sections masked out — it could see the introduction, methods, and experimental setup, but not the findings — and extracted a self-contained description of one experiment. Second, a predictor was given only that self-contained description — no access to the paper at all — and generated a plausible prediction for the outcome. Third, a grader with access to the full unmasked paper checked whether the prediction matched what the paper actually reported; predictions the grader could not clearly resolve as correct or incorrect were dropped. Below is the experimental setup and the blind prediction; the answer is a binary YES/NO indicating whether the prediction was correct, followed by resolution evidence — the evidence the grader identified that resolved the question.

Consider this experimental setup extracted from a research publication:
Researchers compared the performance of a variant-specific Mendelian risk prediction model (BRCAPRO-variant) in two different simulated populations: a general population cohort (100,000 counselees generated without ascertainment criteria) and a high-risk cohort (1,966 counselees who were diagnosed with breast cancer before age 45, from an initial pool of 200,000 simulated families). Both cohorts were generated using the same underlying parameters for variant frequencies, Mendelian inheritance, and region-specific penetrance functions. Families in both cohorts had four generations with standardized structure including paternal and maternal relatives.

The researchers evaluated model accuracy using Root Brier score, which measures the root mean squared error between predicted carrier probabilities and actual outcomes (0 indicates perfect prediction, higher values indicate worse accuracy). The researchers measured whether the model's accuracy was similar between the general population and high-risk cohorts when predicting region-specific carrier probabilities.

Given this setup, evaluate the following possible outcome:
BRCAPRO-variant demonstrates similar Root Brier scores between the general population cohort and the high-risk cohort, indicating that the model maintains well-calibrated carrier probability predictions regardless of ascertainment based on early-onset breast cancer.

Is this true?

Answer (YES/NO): NO